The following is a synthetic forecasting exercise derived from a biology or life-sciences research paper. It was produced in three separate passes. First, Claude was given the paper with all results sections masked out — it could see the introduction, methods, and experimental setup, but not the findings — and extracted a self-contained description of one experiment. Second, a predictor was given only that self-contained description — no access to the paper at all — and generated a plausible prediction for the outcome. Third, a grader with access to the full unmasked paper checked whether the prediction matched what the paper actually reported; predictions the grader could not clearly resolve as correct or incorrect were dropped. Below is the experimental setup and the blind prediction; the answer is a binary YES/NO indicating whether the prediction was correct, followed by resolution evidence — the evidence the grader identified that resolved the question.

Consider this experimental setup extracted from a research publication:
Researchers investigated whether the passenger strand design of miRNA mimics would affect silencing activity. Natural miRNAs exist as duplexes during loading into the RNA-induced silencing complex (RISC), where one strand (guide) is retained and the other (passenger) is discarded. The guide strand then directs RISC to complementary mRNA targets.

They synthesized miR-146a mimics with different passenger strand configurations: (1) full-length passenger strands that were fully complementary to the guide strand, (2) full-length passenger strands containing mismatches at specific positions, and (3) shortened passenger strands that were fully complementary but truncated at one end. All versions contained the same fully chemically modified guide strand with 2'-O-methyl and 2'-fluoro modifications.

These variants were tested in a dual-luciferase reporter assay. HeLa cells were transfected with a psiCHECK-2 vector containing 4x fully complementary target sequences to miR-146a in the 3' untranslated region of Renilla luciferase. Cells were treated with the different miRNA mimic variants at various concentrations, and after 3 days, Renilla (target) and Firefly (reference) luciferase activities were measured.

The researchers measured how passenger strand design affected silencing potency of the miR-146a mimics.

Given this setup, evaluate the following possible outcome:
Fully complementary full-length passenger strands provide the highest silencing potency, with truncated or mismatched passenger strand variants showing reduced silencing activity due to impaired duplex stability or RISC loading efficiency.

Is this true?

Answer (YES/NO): NO